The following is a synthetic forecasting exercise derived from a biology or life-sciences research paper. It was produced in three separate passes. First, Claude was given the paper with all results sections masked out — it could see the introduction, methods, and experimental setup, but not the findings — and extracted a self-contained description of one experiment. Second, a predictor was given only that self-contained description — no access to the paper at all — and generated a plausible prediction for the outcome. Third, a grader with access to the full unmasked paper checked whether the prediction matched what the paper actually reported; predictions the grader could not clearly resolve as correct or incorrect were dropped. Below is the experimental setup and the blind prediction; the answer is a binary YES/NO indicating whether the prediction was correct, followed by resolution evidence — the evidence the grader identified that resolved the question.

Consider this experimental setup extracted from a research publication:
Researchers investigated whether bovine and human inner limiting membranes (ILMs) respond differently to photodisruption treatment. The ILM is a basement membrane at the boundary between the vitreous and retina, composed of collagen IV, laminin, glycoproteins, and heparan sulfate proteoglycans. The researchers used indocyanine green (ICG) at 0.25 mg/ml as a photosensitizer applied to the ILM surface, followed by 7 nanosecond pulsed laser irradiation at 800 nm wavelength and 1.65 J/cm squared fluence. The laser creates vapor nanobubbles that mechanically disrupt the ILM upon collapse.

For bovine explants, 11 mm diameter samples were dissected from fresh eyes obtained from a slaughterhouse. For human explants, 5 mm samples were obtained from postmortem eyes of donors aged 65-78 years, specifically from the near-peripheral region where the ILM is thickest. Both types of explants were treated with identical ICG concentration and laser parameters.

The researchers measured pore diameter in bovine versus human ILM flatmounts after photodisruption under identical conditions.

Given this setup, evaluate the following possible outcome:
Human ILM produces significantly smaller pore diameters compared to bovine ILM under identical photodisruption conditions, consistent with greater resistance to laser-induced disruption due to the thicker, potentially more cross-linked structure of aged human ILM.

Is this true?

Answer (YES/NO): NO